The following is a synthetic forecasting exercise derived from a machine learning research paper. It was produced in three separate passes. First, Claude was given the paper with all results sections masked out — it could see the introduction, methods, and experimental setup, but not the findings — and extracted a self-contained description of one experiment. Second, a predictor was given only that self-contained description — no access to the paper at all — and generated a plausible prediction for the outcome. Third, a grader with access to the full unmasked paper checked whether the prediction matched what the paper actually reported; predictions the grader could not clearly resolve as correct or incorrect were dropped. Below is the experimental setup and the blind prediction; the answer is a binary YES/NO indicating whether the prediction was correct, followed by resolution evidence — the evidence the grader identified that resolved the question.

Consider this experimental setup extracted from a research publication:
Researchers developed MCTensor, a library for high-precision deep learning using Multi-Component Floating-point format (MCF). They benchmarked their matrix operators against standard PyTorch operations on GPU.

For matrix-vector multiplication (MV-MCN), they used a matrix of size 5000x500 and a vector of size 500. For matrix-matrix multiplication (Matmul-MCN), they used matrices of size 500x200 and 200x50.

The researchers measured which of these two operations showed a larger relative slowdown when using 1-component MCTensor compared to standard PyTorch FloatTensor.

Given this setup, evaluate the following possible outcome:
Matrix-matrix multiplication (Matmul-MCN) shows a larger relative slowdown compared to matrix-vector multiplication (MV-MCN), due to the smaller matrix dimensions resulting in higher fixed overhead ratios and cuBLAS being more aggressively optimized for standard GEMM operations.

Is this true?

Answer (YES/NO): YES